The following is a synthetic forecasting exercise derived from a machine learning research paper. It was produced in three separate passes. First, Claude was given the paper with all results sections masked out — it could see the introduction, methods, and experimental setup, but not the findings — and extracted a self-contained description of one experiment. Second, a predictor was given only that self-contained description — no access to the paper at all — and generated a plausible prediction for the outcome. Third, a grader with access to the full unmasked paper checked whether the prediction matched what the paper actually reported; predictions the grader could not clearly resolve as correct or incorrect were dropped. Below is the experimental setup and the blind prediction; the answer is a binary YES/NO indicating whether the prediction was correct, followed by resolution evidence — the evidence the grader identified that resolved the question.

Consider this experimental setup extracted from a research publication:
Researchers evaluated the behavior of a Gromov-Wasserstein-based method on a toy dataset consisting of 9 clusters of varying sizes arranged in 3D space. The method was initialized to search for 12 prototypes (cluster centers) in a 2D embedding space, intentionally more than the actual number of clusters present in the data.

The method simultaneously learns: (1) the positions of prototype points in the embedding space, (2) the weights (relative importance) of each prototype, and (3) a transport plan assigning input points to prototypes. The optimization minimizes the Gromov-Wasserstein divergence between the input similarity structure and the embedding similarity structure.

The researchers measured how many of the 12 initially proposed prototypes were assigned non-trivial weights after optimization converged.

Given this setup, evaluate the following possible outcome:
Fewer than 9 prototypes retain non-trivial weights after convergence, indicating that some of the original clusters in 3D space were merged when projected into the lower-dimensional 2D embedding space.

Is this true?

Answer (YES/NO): NO